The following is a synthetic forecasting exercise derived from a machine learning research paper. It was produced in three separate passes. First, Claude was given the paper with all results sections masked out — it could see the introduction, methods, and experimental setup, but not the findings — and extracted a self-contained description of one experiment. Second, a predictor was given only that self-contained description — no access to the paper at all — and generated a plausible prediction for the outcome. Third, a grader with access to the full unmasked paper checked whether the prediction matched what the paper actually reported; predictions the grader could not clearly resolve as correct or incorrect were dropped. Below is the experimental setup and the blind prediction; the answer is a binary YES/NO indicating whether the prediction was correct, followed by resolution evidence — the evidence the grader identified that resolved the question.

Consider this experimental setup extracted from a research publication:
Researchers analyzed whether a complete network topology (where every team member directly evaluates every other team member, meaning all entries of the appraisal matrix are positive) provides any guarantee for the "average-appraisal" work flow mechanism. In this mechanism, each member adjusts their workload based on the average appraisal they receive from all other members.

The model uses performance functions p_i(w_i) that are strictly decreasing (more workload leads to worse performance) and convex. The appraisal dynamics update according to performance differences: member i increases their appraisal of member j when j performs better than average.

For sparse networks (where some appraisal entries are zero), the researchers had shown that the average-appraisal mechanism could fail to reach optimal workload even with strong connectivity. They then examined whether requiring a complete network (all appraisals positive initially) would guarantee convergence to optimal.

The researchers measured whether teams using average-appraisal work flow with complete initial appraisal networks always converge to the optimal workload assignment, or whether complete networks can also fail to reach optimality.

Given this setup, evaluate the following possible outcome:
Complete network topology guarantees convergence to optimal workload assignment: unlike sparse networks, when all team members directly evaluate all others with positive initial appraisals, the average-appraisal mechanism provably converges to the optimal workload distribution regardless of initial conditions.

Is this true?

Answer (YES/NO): YES